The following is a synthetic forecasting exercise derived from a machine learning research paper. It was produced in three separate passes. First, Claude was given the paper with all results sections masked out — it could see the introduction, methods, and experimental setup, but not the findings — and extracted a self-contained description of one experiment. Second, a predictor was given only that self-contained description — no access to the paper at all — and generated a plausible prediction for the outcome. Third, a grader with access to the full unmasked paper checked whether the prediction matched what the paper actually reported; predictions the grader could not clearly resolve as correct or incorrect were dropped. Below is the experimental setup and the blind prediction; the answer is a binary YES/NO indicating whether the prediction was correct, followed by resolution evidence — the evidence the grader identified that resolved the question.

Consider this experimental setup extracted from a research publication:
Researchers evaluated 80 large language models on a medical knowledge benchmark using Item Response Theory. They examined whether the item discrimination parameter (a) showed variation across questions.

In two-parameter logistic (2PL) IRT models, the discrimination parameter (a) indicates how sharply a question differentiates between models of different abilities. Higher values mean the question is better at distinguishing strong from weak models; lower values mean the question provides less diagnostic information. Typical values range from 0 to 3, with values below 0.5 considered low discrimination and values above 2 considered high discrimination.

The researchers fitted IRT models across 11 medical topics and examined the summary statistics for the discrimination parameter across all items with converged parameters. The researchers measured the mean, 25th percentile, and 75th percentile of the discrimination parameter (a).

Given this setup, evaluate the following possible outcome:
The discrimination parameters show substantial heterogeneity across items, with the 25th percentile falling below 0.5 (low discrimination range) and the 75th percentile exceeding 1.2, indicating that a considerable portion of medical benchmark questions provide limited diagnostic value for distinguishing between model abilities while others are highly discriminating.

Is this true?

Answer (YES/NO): YES